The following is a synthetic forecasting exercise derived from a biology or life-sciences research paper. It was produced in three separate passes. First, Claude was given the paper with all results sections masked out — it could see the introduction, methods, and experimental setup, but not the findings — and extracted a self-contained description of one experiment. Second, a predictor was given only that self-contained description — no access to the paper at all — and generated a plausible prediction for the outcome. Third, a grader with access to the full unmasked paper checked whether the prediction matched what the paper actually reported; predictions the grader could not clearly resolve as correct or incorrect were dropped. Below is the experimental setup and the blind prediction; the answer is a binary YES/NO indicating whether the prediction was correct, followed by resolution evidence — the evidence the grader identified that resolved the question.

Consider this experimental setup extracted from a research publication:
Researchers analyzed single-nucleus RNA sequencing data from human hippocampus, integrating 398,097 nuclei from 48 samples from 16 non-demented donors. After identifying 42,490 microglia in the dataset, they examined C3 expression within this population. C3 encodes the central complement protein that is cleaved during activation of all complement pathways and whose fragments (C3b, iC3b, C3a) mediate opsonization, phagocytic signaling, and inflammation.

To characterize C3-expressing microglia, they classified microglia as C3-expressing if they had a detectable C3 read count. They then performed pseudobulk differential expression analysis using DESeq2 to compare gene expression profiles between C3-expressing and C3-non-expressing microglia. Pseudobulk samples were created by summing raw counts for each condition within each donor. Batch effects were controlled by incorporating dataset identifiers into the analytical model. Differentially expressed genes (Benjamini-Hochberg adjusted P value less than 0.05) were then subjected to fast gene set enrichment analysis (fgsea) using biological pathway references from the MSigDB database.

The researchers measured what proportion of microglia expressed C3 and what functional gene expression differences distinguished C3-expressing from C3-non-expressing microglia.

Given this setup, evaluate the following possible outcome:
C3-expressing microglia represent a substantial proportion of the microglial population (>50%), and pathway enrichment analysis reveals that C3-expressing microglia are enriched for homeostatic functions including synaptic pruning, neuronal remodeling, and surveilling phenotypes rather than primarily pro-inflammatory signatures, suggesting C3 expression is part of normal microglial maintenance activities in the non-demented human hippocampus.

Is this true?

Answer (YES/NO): NO